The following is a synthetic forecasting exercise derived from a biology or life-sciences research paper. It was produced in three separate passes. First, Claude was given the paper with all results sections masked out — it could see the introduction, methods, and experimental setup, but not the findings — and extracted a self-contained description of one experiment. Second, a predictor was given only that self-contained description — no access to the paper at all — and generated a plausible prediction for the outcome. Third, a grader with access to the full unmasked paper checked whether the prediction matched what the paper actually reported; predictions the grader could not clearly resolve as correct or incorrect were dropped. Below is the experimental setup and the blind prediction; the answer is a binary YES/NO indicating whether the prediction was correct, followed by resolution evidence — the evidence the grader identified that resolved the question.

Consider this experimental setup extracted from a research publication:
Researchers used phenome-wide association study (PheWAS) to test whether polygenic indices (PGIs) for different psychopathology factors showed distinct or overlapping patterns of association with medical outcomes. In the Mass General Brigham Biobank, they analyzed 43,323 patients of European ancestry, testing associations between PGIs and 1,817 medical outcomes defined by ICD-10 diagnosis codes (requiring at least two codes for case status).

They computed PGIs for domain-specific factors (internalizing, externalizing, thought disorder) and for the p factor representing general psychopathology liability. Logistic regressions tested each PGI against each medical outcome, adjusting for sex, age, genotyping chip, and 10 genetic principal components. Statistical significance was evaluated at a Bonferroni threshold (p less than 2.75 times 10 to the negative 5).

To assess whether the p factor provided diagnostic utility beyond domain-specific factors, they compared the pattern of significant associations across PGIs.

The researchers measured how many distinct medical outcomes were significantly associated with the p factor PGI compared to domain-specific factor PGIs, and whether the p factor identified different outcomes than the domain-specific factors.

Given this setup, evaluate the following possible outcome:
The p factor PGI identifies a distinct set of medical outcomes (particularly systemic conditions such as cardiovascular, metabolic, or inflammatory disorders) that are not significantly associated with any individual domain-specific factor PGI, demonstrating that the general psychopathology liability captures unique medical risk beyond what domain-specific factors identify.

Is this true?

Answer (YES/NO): NO